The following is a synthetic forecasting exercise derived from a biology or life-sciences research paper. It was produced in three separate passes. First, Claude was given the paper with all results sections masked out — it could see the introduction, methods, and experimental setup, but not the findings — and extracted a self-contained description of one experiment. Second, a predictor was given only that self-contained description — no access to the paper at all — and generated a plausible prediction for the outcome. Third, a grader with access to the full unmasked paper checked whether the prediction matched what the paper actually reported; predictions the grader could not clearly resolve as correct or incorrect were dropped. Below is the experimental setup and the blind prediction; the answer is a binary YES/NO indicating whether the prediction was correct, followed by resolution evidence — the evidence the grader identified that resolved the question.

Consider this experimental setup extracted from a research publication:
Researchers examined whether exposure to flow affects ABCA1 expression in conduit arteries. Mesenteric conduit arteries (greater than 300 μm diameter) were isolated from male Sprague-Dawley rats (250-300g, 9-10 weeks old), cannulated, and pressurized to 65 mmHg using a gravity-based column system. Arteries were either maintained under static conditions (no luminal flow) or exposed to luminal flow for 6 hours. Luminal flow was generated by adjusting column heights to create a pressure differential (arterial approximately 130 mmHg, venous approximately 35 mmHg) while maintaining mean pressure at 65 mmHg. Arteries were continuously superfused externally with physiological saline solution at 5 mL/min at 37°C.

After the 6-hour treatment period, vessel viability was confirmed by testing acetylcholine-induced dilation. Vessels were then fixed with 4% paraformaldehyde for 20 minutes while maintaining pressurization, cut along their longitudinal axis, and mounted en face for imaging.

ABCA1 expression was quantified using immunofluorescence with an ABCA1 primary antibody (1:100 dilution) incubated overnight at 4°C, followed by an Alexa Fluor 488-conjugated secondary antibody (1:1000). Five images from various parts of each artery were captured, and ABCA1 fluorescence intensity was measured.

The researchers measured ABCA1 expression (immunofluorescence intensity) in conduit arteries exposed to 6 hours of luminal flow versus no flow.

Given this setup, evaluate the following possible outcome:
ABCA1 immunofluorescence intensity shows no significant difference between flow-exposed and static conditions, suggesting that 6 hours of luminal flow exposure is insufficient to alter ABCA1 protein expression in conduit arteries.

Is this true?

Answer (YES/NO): NO